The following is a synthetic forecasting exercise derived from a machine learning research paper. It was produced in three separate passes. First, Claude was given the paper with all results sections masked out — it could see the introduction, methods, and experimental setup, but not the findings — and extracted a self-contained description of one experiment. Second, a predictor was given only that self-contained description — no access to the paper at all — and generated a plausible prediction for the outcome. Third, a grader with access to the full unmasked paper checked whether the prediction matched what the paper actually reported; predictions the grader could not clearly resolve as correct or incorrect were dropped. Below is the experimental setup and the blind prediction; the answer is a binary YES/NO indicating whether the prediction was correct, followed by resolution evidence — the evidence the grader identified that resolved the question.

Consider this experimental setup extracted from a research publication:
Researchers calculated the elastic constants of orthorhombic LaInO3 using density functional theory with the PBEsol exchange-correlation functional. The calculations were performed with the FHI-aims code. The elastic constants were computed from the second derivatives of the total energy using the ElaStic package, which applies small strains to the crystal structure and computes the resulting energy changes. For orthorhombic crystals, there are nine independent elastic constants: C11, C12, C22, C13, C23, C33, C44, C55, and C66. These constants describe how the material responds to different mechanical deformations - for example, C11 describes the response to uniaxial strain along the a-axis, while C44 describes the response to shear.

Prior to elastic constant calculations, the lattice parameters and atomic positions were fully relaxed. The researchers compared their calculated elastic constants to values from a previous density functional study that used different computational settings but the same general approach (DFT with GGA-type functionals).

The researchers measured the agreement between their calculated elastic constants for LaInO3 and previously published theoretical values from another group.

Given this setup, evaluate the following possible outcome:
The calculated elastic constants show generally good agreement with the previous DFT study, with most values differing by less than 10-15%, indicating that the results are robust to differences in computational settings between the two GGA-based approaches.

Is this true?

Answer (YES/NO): YES